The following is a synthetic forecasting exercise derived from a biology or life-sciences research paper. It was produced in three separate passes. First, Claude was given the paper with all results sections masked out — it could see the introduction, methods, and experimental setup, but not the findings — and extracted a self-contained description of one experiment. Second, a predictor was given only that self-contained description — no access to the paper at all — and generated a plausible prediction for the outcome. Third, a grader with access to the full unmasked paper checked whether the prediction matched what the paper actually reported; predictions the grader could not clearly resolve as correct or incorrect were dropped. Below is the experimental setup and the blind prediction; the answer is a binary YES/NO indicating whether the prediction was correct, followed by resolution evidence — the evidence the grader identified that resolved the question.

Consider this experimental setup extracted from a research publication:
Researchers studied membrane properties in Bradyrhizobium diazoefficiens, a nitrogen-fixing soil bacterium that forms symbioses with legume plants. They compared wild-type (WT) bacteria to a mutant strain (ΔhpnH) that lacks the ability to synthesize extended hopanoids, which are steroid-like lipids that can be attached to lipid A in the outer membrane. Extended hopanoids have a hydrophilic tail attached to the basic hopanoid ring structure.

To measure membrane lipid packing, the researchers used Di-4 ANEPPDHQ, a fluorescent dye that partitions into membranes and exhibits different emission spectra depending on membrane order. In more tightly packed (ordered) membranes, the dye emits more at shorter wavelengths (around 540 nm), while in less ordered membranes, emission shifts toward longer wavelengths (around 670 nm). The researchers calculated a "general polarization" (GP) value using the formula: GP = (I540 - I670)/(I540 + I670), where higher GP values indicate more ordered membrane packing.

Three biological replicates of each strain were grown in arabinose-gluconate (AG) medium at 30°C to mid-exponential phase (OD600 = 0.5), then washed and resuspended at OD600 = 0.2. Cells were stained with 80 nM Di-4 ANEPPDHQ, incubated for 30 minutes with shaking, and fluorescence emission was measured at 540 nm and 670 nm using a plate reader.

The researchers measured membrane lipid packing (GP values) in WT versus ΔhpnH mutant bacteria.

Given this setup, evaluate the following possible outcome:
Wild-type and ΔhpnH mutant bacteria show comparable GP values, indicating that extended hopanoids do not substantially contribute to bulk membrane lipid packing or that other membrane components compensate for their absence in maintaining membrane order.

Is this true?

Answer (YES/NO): NO